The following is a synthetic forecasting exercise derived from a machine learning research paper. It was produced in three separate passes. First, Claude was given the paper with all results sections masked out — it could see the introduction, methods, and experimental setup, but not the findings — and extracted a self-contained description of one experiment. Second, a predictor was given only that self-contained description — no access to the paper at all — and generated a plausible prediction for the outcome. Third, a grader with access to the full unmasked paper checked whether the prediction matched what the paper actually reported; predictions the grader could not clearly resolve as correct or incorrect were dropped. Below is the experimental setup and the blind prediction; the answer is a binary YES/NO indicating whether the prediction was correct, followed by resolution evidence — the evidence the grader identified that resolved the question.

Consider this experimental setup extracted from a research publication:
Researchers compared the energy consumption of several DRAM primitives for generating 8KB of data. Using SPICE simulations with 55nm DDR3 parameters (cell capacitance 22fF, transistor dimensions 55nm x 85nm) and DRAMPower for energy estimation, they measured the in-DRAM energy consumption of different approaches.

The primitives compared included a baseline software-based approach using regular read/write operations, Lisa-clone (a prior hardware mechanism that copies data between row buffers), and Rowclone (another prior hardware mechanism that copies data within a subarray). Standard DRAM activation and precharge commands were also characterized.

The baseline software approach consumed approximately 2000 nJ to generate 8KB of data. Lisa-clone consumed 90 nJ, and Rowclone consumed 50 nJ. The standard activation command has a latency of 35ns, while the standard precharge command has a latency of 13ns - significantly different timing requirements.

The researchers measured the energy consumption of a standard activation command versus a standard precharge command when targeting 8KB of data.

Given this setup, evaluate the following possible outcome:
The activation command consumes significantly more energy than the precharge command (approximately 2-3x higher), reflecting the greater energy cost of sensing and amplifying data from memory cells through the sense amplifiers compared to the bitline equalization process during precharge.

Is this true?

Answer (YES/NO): NO